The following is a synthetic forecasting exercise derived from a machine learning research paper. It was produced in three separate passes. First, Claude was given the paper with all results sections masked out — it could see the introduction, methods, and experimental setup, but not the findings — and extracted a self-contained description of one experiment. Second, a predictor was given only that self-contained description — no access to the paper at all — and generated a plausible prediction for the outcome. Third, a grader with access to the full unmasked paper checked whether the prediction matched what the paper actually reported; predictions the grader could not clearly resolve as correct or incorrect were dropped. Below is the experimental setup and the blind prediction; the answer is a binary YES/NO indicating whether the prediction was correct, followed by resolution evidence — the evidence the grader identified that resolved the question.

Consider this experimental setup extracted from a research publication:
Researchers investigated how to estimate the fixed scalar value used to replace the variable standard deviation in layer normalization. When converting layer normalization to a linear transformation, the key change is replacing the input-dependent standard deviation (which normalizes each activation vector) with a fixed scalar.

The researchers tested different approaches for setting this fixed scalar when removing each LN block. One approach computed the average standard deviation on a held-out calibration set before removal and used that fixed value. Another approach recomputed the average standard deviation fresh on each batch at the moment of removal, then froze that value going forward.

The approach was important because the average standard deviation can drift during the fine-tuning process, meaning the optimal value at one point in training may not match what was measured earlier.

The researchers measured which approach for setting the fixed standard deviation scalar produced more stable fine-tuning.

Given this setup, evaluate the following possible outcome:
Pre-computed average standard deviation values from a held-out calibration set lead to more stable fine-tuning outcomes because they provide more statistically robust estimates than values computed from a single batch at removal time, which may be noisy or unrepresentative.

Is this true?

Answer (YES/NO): NO